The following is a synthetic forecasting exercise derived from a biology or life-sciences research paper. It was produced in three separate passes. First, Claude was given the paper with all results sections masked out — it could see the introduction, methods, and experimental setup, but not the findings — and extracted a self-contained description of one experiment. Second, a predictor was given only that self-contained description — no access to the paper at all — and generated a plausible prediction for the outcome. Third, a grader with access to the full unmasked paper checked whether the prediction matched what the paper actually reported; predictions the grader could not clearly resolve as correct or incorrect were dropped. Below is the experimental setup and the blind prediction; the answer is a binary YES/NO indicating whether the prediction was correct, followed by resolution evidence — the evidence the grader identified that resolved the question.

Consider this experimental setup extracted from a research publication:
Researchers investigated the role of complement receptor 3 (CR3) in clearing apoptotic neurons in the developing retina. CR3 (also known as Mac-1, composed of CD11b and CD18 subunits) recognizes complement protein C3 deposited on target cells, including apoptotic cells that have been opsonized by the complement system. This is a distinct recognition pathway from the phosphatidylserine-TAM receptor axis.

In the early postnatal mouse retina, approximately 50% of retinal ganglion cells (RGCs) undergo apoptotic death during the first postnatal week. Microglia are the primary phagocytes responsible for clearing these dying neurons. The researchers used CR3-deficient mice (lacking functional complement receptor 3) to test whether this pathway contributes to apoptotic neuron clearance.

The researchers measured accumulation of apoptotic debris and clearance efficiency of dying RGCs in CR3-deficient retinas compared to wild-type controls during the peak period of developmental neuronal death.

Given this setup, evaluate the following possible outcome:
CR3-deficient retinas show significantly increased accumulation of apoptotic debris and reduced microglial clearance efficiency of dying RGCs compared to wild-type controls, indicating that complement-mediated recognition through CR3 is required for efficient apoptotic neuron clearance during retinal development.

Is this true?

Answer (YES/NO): YES